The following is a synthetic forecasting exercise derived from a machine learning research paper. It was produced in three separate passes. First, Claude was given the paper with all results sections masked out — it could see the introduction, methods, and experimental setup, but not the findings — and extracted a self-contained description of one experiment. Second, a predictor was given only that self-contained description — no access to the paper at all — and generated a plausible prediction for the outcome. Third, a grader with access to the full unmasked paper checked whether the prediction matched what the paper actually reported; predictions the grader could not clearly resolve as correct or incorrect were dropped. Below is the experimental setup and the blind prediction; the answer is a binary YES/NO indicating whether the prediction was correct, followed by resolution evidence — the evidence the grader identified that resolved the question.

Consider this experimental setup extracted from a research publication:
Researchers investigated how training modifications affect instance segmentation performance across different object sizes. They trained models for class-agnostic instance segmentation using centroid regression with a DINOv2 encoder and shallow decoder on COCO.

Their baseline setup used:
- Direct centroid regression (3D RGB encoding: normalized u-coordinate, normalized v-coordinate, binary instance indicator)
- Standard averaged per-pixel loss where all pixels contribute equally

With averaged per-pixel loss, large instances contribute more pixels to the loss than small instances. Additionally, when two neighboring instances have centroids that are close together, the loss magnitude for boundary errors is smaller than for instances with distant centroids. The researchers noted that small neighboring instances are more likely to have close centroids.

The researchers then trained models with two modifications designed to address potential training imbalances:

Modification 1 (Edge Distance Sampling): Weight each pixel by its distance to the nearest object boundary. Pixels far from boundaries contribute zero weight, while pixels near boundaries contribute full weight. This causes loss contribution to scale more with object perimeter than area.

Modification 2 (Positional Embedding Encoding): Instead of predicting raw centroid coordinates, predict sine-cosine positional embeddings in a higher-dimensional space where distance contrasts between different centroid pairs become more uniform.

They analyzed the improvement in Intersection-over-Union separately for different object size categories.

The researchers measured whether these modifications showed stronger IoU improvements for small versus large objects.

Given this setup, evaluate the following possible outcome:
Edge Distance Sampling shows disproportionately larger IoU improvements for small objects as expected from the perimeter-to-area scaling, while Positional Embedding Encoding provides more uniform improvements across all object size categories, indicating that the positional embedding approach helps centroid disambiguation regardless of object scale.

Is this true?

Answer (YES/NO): NO